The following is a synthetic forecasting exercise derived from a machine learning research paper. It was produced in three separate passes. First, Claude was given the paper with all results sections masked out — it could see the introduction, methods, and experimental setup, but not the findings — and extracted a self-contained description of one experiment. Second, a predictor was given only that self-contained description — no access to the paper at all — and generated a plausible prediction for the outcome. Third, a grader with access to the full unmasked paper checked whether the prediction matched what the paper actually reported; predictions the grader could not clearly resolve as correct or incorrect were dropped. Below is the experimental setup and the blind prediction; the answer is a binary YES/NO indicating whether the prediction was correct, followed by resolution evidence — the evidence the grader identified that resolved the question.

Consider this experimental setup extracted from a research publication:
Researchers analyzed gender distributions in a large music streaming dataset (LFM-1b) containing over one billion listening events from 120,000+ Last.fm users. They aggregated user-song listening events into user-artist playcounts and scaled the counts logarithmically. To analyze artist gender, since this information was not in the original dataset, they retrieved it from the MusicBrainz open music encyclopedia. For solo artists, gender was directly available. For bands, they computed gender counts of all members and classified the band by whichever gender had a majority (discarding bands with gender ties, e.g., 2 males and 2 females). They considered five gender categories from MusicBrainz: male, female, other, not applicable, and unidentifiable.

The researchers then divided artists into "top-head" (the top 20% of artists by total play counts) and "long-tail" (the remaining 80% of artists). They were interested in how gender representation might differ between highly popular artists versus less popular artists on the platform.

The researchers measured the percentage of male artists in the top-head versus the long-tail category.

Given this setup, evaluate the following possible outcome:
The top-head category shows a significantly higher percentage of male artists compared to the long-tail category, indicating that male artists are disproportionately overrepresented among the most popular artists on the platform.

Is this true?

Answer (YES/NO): YES